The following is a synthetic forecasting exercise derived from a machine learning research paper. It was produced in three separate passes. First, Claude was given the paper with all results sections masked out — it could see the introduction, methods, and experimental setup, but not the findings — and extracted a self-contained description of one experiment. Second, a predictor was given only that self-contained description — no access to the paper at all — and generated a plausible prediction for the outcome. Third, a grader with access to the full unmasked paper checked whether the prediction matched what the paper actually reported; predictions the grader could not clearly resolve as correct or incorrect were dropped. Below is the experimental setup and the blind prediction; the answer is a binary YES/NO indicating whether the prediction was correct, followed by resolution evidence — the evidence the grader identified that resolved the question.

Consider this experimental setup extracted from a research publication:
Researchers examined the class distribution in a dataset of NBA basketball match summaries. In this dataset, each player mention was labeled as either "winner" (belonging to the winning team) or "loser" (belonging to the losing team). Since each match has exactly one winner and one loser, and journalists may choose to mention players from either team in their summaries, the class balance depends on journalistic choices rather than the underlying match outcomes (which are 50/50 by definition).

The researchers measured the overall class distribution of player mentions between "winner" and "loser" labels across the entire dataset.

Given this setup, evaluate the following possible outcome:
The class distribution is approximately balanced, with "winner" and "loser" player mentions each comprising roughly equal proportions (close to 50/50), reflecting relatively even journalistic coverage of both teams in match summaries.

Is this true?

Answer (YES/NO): NO